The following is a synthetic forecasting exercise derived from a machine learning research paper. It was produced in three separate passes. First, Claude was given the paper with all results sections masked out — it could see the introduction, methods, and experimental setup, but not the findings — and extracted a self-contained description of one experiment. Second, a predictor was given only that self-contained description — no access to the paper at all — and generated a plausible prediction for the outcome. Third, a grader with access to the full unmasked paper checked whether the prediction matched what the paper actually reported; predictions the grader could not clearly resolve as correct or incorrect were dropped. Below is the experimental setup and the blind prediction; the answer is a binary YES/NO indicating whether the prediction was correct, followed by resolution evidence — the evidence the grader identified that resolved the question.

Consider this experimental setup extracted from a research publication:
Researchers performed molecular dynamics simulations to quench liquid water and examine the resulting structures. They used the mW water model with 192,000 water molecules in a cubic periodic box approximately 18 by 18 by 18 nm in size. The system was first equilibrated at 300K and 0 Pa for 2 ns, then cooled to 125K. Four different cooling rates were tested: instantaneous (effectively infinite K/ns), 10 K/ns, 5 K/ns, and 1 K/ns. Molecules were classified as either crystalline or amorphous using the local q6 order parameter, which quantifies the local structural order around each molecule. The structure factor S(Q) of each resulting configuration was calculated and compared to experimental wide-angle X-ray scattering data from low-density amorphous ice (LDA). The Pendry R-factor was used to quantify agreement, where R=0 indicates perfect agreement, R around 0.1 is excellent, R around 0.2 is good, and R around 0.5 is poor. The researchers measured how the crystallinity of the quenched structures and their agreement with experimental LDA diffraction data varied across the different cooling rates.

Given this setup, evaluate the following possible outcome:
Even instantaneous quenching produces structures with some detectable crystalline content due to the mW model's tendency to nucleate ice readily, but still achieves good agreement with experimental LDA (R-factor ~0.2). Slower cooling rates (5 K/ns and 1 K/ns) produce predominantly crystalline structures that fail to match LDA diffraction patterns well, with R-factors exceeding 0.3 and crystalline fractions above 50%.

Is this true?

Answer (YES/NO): NO